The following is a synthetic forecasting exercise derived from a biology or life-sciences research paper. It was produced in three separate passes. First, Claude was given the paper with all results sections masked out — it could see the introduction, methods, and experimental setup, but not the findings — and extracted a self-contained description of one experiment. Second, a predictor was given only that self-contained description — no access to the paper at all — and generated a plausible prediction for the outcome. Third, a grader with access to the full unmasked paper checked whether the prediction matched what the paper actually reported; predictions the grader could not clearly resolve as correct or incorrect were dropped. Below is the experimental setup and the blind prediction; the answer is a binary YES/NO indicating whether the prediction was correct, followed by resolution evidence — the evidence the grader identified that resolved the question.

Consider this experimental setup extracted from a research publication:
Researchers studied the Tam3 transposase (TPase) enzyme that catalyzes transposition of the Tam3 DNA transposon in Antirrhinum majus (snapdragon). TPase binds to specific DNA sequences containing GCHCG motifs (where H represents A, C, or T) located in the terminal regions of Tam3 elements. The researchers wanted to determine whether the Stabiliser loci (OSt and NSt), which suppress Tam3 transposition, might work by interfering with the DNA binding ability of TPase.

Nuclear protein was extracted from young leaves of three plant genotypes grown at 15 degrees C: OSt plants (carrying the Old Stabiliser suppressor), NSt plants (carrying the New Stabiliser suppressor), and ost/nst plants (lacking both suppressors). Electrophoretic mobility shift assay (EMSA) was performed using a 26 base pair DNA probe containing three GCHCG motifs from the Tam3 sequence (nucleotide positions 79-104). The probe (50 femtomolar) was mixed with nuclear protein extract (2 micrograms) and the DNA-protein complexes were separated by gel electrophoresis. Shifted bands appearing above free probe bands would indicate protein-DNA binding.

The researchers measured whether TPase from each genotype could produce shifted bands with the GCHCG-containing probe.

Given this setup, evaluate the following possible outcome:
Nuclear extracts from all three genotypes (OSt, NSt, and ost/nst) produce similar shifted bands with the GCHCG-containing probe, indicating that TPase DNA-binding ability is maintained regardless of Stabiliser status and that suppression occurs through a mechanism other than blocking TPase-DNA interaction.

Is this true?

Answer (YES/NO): NO